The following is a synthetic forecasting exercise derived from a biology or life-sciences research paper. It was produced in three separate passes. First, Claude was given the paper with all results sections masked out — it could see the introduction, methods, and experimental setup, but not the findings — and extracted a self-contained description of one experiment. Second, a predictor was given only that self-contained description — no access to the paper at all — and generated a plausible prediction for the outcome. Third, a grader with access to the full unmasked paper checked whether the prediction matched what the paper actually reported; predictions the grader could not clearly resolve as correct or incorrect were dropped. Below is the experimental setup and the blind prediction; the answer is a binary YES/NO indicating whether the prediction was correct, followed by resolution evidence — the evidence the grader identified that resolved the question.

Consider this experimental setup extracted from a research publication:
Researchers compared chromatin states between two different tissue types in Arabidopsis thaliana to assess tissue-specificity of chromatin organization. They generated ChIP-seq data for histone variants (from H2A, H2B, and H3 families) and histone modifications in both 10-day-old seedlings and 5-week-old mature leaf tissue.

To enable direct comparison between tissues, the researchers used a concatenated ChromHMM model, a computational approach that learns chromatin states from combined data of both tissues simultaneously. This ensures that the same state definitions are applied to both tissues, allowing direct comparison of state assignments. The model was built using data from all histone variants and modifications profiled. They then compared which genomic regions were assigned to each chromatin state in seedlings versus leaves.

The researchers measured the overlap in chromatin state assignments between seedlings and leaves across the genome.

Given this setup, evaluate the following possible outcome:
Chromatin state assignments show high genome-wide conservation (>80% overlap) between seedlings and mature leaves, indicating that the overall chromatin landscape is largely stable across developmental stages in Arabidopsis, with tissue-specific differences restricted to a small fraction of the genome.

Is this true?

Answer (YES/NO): NO